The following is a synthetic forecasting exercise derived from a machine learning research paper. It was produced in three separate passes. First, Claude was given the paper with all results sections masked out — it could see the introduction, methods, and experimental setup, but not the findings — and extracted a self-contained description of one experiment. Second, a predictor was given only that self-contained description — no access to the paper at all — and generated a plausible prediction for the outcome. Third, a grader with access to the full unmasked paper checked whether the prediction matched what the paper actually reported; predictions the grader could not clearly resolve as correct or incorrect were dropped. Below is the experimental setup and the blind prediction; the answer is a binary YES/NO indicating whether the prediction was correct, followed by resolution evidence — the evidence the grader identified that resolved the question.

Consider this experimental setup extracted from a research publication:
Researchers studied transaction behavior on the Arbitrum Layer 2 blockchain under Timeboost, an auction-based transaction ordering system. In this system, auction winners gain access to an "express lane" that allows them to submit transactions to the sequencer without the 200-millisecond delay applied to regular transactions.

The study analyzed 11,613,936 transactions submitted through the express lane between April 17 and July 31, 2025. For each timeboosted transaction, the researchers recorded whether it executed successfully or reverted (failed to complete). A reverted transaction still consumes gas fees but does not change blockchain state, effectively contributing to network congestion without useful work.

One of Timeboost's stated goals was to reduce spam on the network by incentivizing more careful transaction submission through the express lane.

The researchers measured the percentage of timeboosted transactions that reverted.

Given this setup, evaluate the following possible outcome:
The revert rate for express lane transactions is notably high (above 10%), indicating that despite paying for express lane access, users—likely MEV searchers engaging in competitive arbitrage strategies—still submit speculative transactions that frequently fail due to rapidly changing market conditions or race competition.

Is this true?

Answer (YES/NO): YES